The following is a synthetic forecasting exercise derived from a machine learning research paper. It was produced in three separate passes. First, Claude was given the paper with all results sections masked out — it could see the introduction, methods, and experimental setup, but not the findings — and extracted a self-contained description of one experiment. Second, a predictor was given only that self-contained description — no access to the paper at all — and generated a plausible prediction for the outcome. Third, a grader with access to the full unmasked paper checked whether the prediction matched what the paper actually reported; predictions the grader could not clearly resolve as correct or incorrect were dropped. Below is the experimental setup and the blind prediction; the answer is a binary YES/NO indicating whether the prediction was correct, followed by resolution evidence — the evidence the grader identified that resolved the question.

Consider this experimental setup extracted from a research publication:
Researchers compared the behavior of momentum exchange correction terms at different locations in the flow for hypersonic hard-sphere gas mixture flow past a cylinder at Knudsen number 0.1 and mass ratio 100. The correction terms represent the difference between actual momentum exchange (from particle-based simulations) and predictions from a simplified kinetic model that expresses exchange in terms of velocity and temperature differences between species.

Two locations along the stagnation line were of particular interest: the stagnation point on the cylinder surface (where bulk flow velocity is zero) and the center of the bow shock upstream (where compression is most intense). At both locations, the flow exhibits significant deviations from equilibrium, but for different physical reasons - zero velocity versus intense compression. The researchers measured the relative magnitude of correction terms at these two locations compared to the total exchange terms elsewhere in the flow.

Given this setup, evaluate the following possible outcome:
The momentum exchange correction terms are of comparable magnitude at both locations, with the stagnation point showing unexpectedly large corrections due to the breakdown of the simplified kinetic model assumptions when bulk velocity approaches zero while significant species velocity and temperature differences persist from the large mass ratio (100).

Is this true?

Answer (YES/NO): YES